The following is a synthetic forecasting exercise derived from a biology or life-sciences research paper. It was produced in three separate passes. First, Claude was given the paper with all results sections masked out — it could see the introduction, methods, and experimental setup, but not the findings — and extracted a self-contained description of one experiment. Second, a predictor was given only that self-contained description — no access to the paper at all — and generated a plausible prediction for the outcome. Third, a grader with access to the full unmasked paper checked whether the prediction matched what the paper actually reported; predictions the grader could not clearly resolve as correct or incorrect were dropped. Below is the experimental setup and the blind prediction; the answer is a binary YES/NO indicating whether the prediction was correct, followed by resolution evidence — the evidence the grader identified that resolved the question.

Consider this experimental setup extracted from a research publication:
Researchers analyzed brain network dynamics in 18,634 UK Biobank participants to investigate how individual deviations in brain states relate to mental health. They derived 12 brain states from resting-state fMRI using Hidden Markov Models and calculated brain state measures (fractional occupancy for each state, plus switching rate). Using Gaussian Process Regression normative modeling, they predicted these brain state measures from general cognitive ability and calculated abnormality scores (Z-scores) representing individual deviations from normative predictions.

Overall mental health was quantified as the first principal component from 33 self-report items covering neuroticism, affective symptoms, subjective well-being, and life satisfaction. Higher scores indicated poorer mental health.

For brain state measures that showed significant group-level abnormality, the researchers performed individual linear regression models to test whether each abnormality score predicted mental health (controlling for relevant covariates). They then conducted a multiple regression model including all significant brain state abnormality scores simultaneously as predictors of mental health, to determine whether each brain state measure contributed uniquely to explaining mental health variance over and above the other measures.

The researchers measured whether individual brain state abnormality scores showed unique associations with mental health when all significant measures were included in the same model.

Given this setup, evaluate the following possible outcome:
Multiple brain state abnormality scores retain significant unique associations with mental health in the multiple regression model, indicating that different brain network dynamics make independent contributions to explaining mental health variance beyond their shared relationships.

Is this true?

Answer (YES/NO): YES